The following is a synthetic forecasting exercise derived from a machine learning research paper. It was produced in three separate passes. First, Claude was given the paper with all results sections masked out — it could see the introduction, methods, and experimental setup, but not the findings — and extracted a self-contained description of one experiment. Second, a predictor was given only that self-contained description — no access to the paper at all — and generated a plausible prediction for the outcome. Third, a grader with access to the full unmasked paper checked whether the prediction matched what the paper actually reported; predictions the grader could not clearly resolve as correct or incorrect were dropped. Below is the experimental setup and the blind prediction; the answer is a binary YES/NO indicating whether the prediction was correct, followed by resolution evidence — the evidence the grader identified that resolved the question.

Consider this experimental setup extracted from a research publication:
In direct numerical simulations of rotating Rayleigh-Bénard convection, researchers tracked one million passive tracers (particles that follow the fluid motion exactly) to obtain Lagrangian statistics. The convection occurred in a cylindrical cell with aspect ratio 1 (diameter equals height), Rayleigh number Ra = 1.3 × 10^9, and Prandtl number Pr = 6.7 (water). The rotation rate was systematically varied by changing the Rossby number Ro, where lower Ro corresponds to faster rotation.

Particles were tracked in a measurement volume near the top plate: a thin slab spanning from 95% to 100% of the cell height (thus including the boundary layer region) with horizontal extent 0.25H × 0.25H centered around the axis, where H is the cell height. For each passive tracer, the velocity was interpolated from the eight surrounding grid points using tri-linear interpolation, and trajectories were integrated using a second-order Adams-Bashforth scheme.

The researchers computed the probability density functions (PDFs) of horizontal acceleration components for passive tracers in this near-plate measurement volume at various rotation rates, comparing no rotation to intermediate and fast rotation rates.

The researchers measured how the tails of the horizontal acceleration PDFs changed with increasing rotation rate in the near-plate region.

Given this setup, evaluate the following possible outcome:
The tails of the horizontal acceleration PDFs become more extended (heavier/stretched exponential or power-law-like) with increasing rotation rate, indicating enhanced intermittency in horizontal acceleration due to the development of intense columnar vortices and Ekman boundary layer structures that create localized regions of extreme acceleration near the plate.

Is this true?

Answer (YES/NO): YES